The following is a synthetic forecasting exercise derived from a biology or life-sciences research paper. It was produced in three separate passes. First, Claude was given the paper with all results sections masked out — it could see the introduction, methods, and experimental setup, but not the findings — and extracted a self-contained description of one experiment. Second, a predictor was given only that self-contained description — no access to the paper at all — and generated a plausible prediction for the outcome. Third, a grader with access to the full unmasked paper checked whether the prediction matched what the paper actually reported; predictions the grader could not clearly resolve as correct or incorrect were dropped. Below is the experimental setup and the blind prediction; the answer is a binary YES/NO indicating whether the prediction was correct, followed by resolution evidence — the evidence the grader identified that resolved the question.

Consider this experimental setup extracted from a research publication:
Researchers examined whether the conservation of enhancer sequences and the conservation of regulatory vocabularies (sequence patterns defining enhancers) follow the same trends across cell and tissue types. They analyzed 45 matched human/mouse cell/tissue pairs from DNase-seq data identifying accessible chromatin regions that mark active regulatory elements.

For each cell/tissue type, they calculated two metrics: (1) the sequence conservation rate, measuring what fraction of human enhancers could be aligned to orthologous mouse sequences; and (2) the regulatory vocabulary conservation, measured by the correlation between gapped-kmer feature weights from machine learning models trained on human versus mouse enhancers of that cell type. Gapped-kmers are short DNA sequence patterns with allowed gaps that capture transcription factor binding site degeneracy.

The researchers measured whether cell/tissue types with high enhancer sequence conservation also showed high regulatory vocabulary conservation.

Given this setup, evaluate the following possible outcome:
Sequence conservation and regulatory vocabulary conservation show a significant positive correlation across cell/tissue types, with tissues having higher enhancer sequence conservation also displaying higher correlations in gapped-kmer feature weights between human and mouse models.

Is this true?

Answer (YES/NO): YES